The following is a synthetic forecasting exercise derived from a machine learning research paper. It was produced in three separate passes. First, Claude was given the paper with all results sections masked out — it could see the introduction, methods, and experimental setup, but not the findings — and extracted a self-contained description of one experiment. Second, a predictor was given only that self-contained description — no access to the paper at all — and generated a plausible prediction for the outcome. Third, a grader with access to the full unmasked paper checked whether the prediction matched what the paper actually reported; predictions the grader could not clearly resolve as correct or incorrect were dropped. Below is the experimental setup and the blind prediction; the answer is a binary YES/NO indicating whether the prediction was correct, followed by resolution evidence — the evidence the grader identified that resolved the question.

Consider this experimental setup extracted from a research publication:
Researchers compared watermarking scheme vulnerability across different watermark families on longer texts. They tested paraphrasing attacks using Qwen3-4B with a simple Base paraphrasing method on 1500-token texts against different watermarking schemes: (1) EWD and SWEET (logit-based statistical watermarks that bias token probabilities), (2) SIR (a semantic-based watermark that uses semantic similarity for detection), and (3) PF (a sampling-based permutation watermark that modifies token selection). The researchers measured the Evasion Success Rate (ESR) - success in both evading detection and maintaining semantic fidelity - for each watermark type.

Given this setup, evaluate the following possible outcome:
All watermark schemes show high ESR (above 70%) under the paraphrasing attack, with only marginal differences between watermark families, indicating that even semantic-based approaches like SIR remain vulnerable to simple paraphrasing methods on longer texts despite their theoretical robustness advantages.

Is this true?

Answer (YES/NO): NO